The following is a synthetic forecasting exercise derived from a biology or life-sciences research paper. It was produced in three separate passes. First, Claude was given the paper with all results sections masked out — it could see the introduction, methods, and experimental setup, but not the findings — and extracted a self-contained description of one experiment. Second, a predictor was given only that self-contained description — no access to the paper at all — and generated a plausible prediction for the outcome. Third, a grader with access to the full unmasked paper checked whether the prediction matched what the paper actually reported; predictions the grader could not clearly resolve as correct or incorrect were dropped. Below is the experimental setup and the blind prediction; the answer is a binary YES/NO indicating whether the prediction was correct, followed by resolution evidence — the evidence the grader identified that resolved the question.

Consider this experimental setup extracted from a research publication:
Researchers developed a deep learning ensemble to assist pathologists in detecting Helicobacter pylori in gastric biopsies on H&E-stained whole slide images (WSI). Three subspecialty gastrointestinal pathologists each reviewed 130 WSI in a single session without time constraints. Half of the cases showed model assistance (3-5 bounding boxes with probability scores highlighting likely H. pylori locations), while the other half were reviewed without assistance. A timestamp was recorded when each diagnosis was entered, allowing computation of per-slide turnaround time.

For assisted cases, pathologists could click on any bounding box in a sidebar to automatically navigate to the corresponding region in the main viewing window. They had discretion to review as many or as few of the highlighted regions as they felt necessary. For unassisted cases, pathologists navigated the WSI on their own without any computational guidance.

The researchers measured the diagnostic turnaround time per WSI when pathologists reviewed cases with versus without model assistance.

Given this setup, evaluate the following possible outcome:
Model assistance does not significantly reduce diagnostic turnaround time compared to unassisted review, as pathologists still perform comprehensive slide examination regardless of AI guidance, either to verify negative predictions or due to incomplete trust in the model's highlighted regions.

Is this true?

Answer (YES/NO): YES